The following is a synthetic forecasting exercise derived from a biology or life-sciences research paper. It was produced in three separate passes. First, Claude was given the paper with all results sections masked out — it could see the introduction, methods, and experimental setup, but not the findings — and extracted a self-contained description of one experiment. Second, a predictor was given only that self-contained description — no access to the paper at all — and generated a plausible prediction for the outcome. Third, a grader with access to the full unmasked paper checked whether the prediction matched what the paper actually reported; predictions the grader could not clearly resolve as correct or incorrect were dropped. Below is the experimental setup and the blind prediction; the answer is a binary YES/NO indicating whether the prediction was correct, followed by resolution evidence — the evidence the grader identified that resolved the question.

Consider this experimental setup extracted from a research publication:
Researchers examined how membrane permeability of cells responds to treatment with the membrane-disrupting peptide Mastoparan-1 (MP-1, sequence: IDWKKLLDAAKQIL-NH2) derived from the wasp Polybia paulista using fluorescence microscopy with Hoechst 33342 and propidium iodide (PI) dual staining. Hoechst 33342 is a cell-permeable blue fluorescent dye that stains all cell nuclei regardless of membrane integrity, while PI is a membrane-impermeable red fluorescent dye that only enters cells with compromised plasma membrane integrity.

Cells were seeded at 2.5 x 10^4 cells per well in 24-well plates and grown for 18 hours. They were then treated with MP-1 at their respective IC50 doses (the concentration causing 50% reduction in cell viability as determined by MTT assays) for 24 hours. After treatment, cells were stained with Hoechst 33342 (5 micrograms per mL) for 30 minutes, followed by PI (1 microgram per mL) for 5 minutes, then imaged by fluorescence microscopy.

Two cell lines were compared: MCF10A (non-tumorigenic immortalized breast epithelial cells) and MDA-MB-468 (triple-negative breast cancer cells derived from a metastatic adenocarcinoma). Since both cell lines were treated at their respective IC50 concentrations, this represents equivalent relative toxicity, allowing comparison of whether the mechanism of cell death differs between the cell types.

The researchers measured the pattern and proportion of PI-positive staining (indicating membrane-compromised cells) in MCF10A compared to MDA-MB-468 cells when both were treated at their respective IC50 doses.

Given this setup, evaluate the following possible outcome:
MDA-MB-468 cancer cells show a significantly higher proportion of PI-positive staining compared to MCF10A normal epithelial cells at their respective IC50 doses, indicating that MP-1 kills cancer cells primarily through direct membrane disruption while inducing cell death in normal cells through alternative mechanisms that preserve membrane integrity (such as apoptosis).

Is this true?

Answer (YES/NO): NO